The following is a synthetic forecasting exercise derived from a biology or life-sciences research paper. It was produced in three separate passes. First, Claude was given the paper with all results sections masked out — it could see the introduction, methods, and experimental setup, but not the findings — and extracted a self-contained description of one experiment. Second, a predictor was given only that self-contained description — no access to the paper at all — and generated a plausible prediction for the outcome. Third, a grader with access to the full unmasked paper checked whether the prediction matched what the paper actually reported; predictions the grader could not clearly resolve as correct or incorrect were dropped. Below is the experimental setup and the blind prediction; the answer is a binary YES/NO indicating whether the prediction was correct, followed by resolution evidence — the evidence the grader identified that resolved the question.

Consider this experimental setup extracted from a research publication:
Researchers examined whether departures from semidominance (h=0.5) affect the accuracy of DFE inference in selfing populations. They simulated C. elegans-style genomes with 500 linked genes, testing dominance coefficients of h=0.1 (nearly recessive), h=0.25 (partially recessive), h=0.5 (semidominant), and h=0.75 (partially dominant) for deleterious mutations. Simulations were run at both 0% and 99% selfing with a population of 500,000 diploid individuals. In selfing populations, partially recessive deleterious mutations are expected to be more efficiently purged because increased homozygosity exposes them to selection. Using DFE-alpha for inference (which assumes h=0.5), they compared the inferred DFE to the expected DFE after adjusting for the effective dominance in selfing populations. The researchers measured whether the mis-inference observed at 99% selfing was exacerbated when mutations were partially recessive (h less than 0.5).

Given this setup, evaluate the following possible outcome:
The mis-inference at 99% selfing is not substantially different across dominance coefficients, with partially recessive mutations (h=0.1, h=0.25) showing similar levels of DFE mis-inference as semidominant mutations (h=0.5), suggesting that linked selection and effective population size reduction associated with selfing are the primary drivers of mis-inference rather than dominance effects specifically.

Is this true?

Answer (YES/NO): YES